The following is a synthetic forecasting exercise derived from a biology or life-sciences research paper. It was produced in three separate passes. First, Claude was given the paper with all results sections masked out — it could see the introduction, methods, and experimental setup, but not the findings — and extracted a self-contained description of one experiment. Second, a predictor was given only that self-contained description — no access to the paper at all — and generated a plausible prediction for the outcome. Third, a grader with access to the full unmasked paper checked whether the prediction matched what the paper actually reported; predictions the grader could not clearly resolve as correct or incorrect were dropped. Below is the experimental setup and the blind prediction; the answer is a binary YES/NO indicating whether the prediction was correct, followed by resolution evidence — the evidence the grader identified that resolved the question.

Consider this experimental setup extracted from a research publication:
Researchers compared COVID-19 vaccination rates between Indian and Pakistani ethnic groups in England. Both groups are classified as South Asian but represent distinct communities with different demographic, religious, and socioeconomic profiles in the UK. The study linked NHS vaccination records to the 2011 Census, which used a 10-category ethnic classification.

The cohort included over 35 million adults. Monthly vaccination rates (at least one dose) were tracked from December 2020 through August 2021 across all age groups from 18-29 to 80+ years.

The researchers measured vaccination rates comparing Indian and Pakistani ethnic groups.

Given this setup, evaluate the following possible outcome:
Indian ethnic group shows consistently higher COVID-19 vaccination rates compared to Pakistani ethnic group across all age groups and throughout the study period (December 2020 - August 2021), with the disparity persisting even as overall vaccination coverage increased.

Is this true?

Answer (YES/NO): YES